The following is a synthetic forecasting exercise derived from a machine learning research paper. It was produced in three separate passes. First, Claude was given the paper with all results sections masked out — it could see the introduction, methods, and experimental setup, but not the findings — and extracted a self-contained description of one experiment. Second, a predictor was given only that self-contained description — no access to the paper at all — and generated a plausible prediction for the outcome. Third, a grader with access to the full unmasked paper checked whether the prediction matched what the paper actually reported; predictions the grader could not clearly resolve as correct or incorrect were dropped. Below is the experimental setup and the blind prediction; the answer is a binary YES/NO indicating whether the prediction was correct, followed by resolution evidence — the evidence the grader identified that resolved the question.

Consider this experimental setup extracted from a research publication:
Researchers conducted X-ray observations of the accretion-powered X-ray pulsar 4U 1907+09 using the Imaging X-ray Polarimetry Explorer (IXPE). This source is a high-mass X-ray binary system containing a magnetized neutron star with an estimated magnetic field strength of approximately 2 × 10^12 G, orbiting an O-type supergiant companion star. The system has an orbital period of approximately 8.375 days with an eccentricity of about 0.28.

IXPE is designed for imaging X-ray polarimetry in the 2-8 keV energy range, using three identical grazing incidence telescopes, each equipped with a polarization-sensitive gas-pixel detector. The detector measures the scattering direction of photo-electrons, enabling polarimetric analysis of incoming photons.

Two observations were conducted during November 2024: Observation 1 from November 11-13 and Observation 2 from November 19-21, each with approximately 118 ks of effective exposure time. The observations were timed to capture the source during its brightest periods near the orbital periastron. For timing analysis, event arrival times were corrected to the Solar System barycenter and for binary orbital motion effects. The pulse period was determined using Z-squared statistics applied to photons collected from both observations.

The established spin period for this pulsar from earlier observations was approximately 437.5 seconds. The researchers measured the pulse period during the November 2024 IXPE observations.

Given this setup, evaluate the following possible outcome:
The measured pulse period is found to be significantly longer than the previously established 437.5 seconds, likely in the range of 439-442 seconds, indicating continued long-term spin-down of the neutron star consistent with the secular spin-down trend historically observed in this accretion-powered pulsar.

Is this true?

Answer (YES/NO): NO